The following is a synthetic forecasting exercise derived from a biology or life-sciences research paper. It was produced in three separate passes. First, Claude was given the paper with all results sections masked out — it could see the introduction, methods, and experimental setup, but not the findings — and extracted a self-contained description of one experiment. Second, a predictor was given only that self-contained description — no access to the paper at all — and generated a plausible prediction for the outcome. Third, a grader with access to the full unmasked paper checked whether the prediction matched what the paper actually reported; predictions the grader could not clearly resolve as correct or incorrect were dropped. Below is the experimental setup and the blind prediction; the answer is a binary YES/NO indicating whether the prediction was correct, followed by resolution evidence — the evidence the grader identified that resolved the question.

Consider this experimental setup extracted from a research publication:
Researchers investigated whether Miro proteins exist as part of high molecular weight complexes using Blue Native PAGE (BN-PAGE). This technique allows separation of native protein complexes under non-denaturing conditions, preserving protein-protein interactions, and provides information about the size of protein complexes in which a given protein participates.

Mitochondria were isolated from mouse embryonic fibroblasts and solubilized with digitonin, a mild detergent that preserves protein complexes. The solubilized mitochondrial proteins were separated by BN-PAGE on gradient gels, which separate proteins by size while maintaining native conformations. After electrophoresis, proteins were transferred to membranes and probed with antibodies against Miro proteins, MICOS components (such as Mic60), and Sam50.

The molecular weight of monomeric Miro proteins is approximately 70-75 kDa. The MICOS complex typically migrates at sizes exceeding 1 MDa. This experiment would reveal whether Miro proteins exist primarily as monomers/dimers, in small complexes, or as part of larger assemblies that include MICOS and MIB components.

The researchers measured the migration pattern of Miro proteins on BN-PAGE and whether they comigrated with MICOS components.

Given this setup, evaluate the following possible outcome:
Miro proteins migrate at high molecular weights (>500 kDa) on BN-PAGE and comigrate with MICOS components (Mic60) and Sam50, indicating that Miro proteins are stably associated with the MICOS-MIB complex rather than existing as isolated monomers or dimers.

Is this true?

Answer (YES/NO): NO